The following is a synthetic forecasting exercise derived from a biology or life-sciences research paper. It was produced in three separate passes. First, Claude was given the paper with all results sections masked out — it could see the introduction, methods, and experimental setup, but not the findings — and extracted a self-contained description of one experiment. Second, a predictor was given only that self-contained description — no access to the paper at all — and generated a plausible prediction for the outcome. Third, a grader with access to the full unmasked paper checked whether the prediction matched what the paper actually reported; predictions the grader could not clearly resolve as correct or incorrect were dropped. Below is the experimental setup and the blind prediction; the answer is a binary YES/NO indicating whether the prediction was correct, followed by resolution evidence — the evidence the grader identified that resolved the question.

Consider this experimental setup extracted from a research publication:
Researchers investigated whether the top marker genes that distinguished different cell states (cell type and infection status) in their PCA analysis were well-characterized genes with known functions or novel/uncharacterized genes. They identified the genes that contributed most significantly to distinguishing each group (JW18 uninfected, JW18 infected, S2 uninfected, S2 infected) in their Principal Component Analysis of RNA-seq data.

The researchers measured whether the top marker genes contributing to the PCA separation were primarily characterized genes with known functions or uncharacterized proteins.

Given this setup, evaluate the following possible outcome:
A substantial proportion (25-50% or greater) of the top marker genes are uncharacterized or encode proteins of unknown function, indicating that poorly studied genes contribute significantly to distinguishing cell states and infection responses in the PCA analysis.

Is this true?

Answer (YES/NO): YES